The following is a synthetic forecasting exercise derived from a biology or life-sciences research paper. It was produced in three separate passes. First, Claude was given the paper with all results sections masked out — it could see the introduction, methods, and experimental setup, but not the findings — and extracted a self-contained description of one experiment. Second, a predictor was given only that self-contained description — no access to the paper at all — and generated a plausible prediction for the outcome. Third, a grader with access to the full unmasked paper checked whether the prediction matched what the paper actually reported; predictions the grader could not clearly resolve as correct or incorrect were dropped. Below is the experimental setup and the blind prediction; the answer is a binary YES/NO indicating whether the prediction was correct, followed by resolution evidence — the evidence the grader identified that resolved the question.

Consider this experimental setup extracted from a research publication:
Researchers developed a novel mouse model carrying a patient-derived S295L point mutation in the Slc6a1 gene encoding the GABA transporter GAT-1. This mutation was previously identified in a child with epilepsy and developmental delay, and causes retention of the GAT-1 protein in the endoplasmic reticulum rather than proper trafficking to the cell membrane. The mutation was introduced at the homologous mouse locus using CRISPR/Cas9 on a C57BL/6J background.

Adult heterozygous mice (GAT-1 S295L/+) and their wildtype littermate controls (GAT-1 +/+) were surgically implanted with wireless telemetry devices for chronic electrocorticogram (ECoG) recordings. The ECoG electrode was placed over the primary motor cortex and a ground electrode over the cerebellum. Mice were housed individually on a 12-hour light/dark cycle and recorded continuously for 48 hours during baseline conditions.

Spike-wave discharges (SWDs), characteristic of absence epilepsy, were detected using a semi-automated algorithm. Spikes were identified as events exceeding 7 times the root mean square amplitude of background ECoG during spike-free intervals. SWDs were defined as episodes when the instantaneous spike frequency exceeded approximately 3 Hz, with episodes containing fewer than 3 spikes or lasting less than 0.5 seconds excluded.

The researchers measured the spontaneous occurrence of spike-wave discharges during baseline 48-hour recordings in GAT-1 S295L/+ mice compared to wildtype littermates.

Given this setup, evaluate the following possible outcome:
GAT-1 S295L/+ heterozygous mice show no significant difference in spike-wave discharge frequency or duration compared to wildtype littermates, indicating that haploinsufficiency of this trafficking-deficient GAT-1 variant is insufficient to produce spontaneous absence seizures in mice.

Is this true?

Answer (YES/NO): NO